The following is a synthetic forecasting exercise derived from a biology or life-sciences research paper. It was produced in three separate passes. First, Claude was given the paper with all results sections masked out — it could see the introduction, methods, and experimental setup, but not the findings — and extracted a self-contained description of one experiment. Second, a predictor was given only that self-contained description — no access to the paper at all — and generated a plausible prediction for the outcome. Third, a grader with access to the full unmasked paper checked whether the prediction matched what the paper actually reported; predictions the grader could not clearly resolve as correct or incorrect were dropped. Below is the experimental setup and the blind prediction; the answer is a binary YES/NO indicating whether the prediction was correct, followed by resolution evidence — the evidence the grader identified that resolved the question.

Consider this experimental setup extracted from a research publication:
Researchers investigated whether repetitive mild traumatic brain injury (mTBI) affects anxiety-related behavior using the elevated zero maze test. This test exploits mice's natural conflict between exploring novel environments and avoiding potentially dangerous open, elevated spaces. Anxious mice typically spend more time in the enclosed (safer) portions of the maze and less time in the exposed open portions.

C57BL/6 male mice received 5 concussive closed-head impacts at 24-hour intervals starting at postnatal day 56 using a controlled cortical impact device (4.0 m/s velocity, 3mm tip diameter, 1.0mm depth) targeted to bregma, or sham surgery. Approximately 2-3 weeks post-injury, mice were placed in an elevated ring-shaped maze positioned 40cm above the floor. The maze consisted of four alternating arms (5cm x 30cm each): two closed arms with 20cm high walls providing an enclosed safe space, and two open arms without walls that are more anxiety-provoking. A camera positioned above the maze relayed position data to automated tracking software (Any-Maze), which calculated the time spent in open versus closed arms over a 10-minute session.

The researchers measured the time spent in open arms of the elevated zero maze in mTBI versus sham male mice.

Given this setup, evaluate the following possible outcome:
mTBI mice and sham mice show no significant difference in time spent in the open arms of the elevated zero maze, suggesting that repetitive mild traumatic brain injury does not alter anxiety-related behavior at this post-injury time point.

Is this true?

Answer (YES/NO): YES